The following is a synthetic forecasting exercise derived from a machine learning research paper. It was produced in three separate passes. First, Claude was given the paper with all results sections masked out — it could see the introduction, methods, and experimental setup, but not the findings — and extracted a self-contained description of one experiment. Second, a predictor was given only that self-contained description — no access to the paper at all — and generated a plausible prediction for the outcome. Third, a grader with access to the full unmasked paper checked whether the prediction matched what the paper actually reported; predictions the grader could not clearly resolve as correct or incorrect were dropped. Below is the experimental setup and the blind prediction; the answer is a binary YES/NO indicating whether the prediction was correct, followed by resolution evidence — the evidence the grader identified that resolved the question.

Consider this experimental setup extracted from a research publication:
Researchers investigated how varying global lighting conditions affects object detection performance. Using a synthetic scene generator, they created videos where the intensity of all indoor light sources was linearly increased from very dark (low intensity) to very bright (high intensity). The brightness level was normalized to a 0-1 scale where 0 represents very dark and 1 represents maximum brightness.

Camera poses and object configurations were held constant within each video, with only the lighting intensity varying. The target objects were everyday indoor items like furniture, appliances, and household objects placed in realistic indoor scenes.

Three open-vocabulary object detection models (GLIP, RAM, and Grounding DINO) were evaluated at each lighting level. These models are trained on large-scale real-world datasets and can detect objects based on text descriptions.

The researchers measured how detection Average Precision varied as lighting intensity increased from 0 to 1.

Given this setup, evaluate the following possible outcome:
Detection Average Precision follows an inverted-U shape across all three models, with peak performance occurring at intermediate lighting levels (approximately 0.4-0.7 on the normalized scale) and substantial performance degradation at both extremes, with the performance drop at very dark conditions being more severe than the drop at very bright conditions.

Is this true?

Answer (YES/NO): NO